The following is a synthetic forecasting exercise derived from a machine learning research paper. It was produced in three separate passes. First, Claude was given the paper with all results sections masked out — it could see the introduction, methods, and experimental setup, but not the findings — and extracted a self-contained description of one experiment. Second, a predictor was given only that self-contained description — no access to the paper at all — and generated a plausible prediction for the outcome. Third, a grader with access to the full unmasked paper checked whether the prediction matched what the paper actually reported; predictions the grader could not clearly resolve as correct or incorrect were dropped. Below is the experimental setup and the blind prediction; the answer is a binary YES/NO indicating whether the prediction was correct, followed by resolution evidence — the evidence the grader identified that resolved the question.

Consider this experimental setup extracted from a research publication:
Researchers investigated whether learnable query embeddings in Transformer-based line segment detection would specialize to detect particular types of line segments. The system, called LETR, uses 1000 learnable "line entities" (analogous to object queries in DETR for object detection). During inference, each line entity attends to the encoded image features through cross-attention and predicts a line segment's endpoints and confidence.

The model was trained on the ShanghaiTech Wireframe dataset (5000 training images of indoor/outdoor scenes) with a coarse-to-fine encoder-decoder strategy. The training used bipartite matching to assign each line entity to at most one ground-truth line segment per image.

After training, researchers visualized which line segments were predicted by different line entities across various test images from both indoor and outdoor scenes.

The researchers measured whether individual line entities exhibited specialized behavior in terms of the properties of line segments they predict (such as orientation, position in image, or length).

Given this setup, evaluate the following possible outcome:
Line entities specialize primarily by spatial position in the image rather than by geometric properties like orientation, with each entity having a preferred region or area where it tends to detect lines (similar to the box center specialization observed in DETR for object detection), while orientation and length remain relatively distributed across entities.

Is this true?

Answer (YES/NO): NO